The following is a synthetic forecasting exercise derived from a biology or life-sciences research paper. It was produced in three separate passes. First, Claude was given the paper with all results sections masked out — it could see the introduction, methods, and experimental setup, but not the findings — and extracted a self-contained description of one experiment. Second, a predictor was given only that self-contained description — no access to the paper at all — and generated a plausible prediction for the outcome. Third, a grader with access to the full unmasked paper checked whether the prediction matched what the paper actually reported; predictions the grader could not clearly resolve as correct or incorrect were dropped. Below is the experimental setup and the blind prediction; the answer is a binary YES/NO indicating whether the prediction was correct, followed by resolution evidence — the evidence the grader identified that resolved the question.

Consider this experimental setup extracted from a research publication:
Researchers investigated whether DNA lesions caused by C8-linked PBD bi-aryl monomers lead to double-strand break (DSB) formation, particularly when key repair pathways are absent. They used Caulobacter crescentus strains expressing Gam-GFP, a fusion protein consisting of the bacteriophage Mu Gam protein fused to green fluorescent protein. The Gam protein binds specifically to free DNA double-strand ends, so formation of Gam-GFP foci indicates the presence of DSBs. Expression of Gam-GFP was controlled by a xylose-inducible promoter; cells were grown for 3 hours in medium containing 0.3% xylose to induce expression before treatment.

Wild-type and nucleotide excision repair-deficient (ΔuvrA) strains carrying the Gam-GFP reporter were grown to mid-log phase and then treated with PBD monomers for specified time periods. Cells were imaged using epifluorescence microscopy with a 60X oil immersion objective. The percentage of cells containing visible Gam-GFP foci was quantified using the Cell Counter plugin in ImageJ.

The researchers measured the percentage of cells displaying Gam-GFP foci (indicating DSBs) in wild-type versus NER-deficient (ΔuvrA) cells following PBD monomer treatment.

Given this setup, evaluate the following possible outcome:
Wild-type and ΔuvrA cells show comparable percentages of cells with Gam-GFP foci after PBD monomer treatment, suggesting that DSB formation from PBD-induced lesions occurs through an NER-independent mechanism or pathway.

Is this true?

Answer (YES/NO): NO